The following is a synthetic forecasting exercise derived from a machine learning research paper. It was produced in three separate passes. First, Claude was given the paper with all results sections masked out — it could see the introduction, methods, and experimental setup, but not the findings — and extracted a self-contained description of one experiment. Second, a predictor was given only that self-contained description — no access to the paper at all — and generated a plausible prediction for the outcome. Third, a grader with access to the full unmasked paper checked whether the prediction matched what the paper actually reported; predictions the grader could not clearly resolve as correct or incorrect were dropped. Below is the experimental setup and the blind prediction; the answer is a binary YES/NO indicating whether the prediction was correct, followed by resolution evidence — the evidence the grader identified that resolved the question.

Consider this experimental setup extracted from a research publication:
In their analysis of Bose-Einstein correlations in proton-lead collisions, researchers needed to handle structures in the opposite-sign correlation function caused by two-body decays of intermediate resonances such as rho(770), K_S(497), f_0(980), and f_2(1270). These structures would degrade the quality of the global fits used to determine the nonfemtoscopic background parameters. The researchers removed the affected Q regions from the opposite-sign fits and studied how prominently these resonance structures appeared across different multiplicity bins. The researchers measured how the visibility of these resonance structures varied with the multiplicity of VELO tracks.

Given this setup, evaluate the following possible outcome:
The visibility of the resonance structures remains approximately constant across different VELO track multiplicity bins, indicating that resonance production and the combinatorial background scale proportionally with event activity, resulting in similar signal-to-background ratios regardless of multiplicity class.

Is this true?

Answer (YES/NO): NO